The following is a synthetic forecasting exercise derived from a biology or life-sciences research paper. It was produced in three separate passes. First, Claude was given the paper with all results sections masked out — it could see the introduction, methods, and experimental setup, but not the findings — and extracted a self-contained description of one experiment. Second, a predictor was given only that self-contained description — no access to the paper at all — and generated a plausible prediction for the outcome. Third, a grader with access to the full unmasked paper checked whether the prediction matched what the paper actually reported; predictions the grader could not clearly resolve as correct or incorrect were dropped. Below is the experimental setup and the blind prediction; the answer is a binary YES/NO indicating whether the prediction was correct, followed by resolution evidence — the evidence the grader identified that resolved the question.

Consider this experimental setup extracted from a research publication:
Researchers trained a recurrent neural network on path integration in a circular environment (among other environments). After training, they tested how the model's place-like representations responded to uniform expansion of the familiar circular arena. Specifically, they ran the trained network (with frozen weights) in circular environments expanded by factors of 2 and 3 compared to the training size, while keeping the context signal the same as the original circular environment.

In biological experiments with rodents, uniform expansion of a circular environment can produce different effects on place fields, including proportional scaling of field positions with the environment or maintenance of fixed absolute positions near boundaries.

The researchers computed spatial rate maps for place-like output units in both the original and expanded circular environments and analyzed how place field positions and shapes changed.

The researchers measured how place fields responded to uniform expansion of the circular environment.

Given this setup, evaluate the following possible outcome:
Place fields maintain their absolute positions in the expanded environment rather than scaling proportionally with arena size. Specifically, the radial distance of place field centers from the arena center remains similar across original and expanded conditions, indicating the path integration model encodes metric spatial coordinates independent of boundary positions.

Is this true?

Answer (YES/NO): NO